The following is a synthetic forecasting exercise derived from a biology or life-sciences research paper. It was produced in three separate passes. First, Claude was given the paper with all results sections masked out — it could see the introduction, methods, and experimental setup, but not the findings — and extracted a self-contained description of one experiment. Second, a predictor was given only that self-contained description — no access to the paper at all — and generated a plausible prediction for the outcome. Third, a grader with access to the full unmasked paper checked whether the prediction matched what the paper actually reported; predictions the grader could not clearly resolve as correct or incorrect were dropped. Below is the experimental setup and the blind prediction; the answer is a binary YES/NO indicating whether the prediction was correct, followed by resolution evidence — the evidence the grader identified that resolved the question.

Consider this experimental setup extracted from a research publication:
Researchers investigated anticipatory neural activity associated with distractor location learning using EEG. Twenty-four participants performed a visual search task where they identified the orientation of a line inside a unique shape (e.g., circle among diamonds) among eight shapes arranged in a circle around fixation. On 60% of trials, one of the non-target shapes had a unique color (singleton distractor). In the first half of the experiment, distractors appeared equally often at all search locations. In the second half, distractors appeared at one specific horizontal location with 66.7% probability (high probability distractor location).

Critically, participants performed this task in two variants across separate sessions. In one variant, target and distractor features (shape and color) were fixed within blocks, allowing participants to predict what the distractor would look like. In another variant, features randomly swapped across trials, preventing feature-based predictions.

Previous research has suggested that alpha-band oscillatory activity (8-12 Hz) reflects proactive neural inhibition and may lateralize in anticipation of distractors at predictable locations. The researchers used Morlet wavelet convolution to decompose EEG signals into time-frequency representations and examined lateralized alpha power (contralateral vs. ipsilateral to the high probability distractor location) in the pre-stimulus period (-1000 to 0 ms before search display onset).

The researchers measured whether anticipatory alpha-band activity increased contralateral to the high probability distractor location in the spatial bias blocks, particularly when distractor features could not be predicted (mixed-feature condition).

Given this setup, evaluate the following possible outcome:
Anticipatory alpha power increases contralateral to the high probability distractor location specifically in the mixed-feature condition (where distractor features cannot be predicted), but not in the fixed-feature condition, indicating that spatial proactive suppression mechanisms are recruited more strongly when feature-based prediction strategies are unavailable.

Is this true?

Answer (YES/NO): NO